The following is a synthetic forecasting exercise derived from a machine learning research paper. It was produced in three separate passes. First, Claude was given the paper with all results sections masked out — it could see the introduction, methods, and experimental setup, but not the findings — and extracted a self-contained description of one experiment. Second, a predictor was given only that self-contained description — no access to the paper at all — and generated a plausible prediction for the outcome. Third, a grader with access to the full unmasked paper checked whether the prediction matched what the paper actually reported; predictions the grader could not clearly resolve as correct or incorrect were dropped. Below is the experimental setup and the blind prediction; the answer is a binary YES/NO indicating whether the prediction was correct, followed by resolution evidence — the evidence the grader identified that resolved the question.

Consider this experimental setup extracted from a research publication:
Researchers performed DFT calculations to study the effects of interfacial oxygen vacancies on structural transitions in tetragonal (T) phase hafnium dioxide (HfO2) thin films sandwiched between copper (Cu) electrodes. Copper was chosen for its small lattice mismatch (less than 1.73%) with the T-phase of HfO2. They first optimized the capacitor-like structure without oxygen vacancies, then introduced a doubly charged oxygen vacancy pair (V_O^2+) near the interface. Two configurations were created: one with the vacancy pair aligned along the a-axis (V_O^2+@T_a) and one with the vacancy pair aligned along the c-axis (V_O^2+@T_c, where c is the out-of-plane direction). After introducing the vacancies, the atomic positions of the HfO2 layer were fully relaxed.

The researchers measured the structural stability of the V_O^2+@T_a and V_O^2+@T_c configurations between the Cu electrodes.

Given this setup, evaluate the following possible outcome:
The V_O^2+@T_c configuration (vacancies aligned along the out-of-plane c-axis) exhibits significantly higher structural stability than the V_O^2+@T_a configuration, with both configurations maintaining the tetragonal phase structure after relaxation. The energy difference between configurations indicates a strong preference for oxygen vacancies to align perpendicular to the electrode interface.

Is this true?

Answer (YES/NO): NO